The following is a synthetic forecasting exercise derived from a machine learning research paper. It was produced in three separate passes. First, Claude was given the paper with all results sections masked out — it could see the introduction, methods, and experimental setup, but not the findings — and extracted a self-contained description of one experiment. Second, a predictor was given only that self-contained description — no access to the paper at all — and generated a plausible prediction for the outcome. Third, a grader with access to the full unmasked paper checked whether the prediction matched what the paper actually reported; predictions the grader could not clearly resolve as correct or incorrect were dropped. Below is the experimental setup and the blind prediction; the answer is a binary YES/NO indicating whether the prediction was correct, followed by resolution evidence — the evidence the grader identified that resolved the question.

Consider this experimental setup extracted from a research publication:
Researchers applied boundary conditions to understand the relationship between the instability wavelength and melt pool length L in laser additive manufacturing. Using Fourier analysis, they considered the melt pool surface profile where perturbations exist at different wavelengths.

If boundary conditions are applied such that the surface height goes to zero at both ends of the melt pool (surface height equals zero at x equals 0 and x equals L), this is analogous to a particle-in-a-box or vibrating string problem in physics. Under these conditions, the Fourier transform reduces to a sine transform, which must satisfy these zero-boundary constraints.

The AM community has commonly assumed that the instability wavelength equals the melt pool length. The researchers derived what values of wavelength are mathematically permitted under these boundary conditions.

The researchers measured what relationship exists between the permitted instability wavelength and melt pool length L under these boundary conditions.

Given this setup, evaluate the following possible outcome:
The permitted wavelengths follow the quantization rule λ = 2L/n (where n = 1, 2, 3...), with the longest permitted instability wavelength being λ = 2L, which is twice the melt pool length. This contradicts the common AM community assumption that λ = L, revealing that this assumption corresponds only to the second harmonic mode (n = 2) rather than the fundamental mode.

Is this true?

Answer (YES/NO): YES